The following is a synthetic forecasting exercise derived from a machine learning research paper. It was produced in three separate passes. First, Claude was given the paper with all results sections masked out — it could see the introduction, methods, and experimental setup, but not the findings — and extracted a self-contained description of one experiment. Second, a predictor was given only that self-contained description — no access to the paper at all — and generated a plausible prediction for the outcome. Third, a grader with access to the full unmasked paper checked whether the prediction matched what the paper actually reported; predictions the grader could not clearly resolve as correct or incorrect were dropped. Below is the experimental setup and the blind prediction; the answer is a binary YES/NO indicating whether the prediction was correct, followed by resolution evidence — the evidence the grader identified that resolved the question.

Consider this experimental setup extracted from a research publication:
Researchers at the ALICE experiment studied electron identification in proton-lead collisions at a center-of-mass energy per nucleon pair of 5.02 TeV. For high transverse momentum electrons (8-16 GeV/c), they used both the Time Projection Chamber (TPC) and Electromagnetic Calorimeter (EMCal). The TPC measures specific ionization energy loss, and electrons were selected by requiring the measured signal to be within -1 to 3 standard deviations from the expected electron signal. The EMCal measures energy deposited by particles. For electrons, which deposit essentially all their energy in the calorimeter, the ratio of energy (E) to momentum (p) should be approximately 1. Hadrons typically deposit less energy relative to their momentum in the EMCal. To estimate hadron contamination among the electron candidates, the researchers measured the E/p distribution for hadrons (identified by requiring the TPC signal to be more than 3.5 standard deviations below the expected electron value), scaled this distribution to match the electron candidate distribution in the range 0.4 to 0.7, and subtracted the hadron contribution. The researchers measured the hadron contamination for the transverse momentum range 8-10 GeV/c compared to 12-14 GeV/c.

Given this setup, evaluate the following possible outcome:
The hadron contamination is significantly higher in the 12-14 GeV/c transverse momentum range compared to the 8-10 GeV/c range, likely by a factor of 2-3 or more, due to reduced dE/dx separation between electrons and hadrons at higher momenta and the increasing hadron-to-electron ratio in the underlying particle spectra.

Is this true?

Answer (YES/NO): NO